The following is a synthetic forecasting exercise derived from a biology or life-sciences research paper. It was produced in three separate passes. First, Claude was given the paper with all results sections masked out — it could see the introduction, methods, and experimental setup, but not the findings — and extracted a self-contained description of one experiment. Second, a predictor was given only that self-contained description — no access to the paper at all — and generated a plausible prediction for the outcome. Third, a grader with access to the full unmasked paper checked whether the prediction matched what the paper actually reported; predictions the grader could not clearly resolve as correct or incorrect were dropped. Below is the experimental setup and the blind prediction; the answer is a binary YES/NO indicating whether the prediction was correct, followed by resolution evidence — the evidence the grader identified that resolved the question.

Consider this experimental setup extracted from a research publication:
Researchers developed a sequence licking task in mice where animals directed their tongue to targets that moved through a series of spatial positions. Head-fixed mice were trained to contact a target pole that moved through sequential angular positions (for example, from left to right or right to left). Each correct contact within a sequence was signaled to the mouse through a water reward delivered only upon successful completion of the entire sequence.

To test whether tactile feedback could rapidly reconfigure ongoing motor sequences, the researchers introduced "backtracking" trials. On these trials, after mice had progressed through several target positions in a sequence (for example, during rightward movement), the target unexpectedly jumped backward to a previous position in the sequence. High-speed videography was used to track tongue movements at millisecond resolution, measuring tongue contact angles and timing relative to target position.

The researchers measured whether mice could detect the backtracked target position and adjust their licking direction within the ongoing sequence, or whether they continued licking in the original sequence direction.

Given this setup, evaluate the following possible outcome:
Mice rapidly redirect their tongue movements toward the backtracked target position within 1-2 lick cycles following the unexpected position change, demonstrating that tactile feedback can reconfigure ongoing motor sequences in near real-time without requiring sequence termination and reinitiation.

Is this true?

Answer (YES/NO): YES